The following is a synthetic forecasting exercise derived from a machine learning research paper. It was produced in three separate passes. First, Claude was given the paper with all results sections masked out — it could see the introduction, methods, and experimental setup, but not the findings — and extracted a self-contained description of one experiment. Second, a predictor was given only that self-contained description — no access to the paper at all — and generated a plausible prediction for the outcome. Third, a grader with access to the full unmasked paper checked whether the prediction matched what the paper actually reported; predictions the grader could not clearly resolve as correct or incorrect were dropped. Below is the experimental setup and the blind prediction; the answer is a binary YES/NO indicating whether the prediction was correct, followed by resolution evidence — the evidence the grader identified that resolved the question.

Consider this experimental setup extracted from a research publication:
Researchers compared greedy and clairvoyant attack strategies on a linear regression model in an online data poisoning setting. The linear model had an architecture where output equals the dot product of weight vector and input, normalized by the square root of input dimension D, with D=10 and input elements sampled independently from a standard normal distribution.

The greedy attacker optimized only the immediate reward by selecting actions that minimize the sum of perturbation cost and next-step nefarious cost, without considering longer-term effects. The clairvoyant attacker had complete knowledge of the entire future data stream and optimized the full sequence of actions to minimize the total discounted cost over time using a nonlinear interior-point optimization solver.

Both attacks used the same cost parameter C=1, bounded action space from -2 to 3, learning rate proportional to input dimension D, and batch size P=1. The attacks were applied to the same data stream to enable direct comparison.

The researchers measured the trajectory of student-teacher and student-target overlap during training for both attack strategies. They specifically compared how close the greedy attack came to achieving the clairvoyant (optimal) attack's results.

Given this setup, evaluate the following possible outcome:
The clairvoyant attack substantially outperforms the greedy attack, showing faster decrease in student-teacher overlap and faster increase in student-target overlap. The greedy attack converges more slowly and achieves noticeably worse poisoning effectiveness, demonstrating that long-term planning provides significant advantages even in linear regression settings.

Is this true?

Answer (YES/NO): NO